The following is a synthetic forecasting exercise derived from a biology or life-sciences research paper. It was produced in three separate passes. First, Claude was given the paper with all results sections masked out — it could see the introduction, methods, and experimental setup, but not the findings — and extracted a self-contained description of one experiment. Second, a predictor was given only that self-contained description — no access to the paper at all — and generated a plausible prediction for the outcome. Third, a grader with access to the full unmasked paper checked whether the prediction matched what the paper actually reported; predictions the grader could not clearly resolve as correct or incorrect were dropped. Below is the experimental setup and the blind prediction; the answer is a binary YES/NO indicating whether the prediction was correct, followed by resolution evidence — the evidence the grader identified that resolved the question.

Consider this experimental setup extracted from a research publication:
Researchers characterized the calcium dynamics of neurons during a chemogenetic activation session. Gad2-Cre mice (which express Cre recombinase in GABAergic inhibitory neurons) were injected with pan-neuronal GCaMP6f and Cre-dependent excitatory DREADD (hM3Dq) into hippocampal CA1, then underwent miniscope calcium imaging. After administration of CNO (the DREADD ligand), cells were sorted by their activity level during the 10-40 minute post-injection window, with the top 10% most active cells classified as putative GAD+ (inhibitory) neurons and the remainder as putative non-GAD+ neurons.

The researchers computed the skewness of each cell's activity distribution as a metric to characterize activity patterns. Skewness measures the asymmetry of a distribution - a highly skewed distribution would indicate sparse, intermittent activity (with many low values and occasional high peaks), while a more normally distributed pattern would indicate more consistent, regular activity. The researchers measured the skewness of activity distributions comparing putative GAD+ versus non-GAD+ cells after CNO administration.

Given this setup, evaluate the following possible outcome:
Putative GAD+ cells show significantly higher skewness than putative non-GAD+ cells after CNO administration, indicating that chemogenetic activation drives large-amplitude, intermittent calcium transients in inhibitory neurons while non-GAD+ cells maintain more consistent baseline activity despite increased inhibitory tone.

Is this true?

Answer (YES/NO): NO